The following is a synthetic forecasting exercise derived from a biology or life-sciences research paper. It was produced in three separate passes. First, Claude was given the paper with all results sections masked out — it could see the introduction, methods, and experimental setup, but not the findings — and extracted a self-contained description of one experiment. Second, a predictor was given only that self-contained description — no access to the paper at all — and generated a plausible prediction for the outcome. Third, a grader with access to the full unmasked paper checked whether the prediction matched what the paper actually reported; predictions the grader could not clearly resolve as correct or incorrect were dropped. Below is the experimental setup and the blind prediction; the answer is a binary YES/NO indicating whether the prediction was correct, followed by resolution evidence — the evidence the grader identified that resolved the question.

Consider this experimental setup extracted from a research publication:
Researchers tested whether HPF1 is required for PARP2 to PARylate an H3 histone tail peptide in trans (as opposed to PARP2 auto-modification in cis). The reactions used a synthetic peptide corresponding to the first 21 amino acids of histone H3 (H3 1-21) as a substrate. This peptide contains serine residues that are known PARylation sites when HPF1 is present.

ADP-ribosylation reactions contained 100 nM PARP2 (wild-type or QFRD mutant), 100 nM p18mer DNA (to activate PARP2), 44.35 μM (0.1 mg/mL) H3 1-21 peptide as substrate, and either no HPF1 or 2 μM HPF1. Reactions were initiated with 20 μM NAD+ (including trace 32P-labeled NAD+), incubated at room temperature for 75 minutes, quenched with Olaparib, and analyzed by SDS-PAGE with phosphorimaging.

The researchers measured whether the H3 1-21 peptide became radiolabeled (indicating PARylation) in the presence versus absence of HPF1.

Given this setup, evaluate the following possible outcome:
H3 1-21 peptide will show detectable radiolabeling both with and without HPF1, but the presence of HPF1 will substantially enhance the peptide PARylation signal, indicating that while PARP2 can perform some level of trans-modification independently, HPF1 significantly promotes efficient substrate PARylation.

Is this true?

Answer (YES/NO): NO